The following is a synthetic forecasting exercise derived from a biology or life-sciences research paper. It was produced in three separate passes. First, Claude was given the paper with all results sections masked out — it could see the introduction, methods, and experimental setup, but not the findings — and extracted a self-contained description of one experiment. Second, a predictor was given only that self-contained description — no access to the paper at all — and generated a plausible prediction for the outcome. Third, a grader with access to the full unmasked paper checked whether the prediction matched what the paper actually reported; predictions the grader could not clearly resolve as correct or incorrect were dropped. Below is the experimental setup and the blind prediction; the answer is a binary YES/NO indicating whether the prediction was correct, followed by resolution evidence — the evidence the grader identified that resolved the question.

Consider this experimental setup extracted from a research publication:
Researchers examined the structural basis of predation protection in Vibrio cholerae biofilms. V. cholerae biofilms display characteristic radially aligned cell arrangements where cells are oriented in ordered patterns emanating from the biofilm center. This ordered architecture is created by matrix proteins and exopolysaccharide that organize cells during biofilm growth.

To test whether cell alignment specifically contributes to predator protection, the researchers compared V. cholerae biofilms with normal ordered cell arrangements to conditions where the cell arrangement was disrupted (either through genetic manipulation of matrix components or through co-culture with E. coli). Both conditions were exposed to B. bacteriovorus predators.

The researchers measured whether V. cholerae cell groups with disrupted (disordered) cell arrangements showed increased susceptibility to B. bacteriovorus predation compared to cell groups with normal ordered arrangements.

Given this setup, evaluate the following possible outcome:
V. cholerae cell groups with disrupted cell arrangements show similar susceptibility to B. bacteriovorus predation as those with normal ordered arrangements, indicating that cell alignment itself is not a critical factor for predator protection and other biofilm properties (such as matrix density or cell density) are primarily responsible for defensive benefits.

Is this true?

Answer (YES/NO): NO